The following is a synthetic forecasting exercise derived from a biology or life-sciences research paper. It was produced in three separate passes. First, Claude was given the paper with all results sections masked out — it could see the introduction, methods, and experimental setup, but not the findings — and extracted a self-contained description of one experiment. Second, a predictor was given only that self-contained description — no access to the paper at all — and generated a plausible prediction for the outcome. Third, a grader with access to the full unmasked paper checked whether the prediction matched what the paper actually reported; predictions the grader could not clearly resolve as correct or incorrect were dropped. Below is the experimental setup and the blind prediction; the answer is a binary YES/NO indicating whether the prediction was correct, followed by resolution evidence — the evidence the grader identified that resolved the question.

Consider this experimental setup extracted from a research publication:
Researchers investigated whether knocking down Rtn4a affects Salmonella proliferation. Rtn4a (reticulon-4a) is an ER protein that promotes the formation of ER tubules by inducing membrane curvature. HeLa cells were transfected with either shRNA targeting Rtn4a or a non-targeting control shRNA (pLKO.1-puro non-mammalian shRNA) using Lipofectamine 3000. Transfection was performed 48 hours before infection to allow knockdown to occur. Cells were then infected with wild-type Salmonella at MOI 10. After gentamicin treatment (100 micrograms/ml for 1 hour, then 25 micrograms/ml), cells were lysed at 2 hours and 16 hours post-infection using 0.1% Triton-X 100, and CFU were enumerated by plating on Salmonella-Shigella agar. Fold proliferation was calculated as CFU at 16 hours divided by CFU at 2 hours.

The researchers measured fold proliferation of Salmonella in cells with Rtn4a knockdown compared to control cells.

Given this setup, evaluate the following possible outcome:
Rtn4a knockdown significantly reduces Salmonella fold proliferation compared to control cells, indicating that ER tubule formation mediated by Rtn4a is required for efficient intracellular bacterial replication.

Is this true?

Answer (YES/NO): YES